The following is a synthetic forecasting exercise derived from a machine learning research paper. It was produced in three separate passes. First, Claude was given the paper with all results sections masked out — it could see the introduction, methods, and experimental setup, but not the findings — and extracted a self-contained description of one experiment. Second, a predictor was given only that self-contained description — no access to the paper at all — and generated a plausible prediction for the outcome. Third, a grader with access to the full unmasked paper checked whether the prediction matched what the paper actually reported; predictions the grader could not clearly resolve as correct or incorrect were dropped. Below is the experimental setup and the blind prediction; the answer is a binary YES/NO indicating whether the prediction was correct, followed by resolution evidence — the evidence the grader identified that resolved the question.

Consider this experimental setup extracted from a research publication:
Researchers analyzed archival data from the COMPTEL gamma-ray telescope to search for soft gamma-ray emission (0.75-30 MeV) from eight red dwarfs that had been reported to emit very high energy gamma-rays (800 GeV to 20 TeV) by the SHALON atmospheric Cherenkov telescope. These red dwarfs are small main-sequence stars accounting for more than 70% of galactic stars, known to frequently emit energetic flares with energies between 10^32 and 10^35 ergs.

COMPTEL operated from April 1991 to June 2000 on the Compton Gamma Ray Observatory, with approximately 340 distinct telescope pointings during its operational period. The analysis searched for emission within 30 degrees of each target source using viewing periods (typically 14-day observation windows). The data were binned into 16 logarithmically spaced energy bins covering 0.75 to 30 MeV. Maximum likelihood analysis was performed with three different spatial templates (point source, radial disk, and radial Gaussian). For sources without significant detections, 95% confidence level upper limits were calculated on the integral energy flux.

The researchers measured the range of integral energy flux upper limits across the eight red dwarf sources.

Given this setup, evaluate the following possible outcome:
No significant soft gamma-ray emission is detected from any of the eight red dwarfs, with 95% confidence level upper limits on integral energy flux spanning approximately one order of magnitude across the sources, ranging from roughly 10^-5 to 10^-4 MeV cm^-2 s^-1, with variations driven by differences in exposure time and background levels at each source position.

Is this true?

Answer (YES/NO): NO